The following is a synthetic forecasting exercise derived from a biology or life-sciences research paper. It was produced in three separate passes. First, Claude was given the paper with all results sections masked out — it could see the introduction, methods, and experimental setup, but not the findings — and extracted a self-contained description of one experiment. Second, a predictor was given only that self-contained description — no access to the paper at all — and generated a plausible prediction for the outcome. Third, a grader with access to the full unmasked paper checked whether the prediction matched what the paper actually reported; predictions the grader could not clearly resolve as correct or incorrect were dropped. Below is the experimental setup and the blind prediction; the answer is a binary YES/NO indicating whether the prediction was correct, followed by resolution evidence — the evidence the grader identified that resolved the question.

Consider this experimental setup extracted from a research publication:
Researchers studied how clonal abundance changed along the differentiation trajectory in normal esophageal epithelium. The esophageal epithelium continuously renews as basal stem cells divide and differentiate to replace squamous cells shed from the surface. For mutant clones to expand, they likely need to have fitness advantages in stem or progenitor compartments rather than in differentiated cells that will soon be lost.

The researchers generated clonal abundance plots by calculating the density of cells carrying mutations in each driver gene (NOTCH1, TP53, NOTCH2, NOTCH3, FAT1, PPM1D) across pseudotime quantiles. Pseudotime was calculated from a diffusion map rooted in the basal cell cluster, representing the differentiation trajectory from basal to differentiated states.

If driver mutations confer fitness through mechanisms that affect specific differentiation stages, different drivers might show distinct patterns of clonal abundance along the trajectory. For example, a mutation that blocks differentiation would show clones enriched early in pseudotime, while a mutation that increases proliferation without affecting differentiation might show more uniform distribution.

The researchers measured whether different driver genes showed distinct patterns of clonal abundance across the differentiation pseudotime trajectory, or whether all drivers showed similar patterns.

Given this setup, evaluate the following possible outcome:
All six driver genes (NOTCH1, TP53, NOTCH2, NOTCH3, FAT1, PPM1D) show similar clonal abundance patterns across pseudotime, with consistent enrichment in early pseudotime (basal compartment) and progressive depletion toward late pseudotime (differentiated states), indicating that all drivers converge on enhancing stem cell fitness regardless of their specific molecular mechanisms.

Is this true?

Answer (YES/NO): NO